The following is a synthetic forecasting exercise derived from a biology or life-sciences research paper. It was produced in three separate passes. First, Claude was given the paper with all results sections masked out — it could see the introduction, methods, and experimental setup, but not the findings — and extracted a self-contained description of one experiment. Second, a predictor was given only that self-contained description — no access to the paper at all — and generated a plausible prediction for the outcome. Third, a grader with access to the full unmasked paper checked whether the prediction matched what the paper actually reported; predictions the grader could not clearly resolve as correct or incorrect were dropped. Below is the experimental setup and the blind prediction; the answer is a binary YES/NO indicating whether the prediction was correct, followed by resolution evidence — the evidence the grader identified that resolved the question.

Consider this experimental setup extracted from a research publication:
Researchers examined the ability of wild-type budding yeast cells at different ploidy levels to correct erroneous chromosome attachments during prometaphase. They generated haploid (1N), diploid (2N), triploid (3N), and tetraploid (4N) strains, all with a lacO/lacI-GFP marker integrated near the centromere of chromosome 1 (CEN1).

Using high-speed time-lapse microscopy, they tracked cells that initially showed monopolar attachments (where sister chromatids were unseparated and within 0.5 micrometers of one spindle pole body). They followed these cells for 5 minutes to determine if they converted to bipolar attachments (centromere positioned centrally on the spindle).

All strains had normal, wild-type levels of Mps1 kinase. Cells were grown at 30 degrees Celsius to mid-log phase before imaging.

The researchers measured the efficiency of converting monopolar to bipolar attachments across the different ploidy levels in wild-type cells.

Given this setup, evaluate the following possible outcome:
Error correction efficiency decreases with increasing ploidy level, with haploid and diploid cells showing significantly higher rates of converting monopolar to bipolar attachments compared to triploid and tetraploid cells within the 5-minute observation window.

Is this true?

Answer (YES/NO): YES